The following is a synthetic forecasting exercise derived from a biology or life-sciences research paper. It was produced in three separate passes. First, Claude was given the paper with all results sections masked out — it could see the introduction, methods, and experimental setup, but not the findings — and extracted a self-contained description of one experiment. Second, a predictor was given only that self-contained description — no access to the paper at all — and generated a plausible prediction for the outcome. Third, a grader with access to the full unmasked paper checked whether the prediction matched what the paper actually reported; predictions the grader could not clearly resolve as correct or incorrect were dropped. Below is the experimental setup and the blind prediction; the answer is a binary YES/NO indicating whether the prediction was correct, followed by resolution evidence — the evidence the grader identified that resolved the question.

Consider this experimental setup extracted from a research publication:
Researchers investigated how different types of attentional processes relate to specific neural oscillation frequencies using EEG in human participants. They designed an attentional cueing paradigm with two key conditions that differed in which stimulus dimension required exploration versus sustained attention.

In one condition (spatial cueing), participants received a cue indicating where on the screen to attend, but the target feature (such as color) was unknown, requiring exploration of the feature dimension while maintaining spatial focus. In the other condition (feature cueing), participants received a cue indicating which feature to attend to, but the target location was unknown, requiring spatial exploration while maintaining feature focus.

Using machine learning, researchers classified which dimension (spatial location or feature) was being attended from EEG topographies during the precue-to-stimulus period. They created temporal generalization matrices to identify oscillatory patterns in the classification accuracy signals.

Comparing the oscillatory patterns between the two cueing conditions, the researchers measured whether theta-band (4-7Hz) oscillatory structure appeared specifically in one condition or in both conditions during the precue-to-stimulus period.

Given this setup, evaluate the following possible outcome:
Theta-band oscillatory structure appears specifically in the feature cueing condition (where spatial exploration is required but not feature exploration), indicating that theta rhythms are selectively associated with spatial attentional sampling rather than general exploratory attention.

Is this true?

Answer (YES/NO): YES